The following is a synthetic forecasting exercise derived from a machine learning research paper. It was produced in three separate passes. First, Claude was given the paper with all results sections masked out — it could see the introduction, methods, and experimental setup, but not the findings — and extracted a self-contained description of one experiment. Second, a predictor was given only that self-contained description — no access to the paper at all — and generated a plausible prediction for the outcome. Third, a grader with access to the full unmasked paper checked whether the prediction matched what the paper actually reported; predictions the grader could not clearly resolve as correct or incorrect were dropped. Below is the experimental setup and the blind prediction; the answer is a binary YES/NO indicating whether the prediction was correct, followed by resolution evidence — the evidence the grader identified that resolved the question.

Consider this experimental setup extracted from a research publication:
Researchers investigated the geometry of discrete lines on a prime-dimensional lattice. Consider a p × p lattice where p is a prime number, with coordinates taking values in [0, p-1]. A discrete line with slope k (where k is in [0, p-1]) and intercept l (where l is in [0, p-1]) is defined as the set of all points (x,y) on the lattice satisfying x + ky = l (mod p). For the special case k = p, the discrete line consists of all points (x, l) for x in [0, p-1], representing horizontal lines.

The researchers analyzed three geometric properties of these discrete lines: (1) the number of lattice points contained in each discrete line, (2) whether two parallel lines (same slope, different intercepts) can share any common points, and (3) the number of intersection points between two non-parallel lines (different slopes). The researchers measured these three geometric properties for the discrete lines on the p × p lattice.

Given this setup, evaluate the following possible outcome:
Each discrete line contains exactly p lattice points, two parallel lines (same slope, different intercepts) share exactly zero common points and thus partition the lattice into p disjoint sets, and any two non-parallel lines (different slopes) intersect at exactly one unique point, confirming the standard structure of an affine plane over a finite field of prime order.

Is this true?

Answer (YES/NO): YES